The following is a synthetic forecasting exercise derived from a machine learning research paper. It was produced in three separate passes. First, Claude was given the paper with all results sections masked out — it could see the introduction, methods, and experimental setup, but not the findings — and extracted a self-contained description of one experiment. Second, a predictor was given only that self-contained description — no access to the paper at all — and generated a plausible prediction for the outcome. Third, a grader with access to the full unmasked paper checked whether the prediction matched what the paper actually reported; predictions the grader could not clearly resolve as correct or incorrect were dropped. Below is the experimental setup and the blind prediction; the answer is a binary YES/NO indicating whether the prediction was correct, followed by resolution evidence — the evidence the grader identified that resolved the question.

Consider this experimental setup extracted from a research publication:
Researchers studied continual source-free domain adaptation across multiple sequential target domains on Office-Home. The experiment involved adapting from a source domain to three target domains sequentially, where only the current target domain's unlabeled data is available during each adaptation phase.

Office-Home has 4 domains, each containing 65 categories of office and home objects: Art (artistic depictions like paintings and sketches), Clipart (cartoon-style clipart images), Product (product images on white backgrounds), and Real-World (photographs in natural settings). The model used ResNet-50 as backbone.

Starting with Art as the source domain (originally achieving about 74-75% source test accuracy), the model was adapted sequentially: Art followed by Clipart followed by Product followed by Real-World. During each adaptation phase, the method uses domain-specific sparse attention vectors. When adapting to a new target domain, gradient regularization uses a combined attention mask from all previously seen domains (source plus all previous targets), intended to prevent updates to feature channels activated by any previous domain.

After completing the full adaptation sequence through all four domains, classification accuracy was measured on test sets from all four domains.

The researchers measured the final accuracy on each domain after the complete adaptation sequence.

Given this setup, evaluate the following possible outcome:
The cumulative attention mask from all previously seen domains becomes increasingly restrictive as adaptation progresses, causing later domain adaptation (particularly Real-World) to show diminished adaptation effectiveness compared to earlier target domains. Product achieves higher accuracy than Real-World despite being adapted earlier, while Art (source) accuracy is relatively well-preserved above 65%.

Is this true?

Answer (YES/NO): NO